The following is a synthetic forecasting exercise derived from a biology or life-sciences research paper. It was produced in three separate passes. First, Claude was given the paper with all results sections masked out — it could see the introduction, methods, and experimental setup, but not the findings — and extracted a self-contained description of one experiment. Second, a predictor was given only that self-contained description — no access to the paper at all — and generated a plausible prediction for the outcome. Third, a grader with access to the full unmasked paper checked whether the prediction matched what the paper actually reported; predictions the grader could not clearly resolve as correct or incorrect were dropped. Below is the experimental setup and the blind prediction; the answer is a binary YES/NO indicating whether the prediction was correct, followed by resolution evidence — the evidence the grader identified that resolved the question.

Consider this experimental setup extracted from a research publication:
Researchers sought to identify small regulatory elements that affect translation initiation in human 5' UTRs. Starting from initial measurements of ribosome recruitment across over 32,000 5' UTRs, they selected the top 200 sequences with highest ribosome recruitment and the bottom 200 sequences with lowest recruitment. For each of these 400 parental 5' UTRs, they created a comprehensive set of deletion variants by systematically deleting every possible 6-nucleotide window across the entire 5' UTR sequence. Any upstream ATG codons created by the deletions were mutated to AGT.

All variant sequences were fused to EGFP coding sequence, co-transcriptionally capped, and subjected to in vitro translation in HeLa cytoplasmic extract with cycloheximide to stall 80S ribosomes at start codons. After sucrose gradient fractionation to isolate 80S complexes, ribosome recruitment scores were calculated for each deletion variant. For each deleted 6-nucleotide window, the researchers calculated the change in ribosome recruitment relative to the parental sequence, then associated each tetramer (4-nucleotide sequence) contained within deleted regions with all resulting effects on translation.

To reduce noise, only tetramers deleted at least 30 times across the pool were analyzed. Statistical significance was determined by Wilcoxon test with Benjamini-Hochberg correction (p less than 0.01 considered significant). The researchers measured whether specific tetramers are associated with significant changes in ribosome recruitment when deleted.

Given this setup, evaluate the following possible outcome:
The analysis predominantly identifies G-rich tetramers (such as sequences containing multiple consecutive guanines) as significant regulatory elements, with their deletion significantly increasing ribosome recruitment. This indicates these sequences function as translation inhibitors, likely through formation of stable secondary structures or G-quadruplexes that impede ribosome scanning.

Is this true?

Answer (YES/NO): NO